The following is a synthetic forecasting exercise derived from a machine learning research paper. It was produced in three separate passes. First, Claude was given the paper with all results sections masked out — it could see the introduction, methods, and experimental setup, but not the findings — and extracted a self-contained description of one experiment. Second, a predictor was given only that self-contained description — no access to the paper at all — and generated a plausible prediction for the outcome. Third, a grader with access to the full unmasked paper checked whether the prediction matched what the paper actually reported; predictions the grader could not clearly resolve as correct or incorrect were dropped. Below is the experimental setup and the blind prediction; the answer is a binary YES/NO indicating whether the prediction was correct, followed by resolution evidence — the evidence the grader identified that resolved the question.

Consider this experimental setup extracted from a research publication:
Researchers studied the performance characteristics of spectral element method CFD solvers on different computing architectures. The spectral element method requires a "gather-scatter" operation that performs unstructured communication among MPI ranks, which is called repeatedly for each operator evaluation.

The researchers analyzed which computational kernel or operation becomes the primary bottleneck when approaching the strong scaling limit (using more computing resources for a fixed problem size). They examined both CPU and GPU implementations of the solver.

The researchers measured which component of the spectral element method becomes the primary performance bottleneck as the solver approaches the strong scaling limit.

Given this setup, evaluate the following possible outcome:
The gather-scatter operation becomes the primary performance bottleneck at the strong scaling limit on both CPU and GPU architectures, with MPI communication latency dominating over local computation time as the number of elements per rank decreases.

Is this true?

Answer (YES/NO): YES